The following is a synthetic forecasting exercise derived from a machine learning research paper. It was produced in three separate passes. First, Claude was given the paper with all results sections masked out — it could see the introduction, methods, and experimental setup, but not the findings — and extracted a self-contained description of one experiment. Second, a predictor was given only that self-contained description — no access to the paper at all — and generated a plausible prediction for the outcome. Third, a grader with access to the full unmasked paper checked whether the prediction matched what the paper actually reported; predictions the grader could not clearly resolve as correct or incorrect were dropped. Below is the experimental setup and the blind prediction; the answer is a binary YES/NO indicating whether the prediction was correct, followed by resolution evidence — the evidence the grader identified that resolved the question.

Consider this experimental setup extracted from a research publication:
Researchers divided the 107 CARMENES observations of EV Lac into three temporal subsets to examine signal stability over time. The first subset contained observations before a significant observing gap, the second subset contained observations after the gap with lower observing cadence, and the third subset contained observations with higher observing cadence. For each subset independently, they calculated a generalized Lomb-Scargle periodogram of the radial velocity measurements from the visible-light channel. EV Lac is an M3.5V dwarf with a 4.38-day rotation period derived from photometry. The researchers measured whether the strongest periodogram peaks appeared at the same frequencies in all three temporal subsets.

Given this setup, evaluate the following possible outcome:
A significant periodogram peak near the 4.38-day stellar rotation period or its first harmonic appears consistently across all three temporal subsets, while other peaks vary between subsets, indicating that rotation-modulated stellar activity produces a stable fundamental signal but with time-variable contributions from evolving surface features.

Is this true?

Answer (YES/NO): NO